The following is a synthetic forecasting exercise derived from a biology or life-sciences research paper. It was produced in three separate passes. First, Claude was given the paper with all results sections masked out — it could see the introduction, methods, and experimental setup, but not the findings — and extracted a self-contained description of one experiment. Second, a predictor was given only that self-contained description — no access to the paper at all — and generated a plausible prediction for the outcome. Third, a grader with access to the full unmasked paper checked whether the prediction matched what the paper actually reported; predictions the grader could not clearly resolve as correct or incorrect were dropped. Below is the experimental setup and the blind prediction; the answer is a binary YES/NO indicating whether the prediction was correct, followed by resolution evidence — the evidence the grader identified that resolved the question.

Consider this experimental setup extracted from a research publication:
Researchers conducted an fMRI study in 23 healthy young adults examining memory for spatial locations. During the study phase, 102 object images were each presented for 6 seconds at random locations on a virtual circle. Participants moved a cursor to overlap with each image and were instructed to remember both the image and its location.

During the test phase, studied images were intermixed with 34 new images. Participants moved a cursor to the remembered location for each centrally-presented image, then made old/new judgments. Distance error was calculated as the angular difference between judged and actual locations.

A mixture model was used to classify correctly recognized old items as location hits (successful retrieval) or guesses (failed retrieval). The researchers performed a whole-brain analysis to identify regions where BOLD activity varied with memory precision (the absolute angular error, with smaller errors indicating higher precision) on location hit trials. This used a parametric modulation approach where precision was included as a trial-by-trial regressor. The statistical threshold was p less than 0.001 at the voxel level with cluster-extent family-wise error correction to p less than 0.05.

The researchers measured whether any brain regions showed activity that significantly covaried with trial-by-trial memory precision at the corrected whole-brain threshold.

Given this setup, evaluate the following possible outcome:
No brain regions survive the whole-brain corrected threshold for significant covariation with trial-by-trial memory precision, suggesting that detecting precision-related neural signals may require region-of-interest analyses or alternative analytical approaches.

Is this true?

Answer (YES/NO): YES